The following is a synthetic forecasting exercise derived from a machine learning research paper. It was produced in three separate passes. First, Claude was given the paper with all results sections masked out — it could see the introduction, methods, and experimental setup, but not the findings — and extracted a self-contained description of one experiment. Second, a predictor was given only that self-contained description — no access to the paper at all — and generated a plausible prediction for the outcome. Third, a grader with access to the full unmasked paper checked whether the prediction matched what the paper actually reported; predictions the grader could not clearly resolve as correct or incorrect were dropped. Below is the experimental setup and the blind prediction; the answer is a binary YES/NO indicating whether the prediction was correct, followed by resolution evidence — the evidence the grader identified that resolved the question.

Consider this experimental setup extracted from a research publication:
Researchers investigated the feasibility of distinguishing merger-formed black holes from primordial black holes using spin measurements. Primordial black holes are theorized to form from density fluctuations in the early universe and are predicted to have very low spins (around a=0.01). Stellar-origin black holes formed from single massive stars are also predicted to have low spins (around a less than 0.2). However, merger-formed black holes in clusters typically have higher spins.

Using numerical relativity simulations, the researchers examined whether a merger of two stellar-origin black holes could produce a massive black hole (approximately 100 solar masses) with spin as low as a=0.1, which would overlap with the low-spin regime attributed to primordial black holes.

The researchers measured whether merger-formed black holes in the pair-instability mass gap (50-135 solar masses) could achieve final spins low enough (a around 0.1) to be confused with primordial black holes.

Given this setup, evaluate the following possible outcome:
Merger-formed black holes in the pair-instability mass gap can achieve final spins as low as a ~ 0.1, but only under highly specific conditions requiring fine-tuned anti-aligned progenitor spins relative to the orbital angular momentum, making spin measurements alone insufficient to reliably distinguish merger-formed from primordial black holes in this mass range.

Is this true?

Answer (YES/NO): YES